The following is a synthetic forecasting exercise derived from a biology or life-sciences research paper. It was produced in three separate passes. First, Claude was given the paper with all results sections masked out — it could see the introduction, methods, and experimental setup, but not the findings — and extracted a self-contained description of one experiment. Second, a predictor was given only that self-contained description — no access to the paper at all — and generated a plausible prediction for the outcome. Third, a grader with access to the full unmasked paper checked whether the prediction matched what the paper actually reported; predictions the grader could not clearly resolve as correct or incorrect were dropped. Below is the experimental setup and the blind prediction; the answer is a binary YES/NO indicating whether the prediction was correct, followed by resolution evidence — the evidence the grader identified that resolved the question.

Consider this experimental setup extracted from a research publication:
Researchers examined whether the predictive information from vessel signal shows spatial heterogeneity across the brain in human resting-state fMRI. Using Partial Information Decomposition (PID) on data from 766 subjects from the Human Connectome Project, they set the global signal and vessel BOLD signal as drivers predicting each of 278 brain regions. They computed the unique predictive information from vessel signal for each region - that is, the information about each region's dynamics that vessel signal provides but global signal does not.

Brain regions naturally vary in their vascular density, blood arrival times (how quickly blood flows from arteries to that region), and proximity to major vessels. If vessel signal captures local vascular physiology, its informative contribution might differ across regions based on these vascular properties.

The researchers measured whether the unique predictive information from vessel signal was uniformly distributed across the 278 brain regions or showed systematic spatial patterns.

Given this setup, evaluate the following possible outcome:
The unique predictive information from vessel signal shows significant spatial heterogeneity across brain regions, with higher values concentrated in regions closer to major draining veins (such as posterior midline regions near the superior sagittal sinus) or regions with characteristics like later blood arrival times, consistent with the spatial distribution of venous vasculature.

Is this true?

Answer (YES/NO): NO